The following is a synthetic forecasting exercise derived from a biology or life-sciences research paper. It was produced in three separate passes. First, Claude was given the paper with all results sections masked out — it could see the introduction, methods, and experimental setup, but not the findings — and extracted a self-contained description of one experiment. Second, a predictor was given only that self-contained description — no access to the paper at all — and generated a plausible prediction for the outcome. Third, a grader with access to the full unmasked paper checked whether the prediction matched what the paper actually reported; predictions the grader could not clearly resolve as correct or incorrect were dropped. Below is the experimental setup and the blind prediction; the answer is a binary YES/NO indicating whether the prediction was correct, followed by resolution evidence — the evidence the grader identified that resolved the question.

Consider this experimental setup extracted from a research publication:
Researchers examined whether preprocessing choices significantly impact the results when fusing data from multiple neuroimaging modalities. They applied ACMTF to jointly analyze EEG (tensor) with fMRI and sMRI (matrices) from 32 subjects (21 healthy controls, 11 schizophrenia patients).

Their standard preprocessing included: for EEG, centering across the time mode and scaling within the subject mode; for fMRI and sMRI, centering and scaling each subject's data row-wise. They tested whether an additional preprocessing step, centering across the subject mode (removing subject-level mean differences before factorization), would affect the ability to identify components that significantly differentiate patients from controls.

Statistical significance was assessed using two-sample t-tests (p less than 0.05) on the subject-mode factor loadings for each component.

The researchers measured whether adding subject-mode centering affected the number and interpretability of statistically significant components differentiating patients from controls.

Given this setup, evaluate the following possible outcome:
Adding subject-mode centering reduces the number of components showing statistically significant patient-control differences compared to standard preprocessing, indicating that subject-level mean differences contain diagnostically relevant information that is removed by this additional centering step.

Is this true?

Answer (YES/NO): NO